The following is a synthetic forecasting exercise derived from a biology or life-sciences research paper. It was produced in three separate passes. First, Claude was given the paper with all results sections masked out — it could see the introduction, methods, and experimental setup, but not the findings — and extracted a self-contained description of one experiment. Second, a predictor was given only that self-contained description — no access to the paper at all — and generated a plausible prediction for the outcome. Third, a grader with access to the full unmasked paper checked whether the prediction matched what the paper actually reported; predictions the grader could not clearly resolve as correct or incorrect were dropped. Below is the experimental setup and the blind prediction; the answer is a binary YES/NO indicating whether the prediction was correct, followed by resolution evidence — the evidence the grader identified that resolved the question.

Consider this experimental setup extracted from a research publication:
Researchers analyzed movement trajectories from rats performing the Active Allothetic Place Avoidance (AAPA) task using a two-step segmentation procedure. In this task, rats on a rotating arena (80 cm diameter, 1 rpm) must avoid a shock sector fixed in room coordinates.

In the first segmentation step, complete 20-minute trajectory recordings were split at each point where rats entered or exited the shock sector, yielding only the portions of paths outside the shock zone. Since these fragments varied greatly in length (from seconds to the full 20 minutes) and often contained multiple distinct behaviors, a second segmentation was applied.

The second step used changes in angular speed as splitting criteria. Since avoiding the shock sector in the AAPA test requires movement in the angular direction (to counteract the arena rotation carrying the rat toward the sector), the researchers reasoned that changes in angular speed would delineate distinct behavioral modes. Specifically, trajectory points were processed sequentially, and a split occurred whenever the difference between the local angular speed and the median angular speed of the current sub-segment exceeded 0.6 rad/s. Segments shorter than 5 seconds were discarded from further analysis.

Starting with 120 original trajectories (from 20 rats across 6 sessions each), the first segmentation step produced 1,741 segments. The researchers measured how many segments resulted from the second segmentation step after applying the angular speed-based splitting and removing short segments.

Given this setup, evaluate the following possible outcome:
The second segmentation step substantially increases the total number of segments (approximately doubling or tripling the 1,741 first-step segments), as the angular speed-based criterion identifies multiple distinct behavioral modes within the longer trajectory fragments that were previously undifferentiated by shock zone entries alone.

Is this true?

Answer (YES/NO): NO